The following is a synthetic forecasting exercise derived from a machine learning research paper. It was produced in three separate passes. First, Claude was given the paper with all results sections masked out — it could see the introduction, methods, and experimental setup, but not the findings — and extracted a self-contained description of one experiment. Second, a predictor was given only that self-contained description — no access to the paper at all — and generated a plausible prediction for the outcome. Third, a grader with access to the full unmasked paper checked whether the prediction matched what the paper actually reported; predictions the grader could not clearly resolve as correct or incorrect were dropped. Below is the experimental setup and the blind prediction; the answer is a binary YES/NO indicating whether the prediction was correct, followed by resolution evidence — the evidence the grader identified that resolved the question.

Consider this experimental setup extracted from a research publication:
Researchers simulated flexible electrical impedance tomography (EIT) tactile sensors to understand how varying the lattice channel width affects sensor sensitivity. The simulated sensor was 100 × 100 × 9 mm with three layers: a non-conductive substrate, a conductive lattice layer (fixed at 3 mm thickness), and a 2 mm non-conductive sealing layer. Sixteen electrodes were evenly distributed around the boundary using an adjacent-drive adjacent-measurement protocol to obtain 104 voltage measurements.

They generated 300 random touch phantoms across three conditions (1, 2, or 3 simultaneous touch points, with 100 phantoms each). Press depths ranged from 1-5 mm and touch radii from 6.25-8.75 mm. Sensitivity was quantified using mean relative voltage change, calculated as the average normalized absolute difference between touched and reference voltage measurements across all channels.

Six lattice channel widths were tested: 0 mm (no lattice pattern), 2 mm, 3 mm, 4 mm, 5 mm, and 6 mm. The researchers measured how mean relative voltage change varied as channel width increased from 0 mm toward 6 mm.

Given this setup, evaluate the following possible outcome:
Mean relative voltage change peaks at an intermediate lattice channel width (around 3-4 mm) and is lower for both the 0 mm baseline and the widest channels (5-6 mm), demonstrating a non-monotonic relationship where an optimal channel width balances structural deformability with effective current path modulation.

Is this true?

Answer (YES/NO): YES